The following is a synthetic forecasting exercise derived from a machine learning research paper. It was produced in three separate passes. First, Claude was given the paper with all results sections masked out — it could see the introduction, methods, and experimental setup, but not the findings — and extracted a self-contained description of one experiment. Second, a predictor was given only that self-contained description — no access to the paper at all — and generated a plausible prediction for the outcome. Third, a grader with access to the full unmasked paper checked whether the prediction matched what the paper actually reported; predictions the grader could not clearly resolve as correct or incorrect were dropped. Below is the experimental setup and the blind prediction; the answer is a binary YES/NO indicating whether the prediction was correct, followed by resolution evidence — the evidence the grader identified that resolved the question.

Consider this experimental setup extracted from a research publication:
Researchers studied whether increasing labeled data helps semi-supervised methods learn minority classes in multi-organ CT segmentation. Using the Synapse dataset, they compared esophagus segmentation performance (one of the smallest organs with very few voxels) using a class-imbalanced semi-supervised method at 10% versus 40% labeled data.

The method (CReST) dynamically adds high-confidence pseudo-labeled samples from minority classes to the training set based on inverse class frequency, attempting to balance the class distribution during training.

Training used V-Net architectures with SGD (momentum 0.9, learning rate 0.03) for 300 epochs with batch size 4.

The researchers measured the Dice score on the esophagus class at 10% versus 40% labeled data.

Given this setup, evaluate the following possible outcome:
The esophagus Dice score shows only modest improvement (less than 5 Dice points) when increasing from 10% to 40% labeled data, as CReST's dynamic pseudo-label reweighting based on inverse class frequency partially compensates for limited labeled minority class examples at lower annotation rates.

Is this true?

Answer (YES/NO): NO